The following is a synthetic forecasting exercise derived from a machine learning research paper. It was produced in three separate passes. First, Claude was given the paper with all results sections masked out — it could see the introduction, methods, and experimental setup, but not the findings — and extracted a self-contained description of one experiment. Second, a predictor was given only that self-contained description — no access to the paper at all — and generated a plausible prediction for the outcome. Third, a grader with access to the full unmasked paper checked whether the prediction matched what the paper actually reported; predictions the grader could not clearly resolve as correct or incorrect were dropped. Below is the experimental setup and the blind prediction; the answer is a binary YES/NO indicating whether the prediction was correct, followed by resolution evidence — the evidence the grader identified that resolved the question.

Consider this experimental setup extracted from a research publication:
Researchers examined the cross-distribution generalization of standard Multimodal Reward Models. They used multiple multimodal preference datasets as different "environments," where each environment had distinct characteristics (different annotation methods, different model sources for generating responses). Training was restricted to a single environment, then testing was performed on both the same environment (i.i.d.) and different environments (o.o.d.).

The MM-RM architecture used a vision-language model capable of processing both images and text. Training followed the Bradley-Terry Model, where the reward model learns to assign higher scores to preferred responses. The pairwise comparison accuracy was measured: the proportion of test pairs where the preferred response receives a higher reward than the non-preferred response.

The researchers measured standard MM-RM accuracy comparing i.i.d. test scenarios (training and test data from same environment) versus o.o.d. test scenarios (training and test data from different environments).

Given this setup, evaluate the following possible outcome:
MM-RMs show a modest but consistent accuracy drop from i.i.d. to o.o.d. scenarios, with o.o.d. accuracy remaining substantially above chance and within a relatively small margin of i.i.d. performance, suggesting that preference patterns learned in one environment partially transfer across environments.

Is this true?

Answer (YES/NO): NO